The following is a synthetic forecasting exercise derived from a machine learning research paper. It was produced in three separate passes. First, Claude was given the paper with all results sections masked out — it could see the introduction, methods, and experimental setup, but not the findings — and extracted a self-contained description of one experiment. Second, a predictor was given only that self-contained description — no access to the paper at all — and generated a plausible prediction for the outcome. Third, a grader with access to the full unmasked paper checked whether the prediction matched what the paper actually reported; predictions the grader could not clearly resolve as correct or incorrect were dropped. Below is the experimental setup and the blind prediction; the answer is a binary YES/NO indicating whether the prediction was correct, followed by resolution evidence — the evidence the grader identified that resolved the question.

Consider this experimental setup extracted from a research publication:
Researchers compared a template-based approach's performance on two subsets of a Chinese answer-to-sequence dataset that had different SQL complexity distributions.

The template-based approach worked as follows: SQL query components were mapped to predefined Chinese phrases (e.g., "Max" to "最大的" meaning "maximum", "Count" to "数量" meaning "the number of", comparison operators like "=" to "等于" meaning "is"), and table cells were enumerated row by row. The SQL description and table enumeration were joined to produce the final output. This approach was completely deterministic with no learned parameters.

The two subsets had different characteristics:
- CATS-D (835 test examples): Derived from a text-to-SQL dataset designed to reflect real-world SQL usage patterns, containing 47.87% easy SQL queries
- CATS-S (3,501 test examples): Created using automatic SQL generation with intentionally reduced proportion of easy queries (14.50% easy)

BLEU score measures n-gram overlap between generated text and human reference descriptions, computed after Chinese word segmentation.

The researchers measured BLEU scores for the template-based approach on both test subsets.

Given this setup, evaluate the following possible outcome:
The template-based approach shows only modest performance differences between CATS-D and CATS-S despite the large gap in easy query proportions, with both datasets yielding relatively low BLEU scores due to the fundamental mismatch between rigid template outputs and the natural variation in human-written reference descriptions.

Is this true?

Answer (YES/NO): NO